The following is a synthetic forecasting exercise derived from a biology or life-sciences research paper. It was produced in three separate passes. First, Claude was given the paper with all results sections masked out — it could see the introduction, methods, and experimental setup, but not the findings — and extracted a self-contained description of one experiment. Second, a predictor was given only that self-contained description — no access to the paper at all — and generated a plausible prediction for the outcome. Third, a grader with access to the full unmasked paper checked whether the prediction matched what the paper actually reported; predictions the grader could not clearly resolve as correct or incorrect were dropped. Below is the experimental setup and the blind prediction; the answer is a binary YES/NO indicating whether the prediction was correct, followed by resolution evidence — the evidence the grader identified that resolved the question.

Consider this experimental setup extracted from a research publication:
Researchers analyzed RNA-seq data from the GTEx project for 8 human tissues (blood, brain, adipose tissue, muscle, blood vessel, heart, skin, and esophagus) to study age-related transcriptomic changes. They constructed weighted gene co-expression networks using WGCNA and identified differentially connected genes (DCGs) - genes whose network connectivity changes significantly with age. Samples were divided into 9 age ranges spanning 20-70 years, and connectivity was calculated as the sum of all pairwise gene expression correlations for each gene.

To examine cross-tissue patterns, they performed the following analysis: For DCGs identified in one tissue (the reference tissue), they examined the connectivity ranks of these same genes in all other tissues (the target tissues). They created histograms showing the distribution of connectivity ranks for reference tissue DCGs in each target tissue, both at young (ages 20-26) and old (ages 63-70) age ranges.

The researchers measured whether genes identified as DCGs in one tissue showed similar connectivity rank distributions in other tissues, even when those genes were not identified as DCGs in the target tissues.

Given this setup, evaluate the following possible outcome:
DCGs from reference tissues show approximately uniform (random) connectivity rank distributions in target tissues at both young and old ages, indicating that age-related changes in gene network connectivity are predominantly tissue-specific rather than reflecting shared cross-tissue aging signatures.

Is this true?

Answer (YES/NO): NO